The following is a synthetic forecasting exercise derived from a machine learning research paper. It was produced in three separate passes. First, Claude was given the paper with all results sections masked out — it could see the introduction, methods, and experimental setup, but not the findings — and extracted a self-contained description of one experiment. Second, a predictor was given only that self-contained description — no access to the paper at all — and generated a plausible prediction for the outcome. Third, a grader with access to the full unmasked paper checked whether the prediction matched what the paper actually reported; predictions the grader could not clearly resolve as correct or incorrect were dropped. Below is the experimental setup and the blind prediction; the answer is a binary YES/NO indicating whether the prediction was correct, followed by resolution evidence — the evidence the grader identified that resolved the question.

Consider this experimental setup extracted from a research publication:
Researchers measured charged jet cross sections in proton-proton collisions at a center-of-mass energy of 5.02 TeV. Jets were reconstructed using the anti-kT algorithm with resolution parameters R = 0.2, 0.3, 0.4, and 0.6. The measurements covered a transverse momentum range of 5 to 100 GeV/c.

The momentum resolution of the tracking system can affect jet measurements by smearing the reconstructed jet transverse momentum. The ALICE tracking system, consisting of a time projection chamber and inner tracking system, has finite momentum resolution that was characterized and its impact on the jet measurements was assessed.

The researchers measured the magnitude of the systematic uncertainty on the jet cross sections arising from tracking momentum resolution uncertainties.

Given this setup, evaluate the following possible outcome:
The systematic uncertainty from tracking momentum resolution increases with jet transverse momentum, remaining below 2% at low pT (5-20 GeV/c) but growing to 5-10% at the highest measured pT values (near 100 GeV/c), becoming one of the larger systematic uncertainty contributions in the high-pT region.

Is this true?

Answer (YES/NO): NO